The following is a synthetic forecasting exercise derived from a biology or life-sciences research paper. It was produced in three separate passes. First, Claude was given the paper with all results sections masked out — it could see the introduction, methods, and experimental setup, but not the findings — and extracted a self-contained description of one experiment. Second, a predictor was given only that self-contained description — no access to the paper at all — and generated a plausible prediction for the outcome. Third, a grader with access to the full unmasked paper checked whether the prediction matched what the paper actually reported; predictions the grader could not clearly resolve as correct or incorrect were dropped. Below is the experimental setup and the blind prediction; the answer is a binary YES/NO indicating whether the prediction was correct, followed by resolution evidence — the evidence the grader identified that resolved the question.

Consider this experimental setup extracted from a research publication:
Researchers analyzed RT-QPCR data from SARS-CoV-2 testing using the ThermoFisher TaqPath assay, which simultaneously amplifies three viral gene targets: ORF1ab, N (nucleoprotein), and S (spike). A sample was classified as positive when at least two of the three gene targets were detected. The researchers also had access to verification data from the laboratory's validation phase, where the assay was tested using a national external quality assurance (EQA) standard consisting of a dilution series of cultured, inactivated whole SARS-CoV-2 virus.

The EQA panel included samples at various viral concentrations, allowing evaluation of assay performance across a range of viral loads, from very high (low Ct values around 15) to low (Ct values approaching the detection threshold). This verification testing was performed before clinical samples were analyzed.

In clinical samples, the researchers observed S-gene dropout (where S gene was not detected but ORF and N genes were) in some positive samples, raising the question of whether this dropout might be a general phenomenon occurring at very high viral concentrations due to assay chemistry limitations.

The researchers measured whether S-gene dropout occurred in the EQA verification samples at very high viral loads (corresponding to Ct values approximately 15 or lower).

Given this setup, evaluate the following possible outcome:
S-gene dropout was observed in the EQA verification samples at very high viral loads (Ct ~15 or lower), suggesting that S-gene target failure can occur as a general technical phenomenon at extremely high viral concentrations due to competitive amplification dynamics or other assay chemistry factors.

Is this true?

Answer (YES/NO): NO